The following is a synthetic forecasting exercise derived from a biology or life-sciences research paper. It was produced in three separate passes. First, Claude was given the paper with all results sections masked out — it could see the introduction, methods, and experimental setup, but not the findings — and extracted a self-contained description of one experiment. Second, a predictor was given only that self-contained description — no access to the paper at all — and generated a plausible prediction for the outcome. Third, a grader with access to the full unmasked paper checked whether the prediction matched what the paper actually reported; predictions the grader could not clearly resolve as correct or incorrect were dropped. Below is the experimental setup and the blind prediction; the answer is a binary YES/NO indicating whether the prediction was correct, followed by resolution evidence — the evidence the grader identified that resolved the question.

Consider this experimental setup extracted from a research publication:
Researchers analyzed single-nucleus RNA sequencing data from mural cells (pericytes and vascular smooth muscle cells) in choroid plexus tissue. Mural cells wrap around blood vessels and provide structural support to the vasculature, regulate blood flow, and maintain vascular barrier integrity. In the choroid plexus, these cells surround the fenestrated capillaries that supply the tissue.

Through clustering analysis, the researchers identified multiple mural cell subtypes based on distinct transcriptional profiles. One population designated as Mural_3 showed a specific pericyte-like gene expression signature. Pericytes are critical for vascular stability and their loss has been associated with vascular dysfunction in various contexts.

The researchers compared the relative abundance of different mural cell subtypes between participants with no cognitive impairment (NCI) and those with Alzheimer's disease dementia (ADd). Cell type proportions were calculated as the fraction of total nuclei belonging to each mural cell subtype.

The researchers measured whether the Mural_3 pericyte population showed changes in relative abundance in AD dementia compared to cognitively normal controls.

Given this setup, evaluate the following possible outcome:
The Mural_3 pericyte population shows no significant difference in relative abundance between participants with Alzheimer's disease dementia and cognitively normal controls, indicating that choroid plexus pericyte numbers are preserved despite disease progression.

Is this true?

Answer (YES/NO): NO